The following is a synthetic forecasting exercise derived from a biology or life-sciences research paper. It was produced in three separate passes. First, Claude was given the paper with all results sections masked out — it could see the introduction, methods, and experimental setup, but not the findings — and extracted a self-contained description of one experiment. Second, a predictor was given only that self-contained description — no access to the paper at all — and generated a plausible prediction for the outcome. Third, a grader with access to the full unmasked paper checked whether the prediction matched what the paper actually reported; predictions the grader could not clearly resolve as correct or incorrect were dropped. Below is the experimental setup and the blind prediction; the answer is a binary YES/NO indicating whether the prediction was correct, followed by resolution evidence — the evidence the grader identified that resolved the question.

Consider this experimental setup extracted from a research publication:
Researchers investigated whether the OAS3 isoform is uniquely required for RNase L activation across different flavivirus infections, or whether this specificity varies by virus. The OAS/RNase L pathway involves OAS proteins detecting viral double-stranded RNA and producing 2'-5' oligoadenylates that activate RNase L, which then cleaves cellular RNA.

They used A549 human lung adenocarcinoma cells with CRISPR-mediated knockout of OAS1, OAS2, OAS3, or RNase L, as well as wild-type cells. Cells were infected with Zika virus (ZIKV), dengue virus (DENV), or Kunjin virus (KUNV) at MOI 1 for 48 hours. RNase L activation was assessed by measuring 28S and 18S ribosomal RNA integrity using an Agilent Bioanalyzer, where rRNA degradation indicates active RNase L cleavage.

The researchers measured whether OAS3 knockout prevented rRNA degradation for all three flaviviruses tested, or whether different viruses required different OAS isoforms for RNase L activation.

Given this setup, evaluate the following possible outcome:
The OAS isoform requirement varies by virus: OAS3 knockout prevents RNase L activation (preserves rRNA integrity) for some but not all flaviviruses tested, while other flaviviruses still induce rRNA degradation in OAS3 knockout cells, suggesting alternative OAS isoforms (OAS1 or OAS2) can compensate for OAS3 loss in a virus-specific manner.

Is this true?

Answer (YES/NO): NO